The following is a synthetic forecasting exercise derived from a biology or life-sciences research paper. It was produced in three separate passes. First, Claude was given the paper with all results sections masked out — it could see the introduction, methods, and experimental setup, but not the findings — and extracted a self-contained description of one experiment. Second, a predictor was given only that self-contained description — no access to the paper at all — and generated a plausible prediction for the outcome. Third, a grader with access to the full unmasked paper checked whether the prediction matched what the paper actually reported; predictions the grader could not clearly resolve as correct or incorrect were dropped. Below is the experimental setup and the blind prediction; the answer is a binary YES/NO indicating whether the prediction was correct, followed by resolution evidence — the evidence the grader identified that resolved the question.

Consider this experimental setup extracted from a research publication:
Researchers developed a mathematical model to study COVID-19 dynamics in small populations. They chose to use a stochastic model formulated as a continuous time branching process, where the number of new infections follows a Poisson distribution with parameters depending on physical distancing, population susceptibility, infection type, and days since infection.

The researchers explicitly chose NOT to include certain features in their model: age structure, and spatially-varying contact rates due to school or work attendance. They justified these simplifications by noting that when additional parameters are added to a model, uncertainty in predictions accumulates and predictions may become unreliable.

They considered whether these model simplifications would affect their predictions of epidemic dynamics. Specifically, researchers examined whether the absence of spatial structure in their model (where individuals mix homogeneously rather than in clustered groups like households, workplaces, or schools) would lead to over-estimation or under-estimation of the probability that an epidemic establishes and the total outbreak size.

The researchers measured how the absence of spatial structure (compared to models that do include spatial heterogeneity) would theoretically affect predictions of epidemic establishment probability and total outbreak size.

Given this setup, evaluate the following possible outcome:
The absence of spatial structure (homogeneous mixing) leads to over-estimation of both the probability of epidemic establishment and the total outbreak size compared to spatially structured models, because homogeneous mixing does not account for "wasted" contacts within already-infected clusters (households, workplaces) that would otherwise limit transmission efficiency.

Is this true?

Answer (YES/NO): YES